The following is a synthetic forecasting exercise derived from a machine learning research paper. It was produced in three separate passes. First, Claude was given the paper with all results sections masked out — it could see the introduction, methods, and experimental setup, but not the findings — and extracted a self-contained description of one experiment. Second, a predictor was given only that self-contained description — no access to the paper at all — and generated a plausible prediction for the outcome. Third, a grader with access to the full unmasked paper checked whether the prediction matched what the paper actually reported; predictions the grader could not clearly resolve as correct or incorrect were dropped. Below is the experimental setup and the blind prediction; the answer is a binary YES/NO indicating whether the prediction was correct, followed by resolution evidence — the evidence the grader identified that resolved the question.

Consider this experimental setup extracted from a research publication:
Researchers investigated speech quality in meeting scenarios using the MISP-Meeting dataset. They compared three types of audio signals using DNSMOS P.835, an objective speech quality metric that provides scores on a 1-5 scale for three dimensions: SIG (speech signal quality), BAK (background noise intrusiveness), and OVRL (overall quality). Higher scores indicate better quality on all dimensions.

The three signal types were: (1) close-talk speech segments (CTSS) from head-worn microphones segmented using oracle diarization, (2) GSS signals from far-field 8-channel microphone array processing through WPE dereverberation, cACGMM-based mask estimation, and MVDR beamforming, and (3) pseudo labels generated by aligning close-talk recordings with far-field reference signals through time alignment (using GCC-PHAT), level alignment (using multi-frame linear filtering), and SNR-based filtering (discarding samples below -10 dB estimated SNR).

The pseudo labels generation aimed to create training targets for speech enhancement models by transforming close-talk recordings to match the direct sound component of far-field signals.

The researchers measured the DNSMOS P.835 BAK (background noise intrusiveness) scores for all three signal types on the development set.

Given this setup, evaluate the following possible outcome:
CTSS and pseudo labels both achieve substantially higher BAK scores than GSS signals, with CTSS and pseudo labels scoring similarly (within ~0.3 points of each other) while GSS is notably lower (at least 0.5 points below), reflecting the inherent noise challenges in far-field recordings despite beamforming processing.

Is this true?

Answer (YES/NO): YES